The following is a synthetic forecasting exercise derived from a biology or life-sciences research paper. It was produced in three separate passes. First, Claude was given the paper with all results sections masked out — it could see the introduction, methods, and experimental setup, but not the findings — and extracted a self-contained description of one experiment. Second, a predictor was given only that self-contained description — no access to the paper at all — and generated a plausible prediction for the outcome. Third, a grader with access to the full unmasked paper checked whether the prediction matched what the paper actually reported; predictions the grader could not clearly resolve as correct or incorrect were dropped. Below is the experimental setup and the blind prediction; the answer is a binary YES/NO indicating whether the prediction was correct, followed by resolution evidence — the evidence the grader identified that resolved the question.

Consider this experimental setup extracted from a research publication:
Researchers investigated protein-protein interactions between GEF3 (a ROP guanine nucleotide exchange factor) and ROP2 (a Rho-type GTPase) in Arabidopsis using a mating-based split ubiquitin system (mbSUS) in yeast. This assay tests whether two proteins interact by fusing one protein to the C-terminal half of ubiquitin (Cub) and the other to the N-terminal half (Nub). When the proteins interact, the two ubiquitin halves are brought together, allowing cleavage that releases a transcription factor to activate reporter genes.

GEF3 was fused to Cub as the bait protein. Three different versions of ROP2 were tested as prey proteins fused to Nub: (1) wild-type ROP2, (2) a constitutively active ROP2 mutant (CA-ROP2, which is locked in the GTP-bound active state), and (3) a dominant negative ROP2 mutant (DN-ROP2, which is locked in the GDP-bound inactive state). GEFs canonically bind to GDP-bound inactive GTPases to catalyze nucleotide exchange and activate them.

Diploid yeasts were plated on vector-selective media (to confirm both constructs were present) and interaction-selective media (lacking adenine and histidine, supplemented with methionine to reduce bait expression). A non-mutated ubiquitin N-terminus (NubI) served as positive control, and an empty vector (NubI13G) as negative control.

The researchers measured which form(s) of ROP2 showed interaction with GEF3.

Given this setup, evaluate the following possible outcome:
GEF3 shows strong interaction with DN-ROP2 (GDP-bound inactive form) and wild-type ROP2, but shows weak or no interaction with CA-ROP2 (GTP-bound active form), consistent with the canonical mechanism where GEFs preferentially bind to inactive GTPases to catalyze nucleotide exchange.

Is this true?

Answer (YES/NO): NO